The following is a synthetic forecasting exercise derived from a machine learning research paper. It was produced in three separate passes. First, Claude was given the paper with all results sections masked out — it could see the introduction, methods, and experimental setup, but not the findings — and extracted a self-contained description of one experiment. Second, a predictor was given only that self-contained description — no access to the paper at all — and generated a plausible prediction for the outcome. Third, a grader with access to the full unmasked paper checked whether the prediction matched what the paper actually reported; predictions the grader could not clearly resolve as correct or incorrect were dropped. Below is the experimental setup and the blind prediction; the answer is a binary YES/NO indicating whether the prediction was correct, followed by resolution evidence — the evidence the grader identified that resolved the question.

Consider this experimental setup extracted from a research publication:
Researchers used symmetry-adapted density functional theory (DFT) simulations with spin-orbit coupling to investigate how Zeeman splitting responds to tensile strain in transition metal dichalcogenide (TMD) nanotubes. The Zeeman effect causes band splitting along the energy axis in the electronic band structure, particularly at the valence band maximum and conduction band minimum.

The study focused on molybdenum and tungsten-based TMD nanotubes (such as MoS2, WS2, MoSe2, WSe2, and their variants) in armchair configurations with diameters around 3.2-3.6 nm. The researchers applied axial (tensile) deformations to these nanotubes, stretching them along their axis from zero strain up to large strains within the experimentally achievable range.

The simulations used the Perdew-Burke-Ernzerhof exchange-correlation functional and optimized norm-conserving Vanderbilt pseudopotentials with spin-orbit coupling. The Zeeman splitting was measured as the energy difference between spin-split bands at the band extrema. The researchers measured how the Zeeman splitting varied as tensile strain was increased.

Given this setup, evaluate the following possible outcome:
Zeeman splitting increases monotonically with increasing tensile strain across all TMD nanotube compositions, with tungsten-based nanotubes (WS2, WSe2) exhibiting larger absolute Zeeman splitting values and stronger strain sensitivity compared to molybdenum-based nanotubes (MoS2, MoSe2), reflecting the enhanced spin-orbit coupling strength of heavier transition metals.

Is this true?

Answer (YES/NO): NO